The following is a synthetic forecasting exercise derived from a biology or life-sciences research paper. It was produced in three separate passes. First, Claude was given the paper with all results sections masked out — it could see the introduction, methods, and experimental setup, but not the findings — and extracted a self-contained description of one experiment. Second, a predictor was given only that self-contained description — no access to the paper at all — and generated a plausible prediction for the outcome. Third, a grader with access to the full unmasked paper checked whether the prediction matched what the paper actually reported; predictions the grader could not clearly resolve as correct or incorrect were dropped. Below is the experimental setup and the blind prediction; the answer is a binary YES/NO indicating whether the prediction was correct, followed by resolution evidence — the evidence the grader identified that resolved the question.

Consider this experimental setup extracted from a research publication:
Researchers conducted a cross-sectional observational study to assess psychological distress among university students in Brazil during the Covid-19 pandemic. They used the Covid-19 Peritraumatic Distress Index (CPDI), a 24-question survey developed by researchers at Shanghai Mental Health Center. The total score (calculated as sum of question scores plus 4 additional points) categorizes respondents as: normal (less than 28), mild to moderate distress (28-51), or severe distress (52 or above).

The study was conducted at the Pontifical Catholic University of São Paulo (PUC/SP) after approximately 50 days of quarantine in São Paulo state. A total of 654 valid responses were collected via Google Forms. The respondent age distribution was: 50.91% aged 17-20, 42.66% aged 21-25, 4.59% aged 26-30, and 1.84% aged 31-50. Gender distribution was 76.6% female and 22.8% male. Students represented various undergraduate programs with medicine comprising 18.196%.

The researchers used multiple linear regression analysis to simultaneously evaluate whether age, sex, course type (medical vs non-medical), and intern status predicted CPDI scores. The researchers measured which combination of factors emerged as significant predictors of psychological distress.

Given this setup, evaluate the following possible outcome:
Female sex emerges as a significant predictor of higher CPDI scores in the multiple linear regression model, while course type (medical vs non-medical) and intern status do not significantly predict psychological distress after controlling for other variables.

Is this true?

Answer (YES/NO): NO